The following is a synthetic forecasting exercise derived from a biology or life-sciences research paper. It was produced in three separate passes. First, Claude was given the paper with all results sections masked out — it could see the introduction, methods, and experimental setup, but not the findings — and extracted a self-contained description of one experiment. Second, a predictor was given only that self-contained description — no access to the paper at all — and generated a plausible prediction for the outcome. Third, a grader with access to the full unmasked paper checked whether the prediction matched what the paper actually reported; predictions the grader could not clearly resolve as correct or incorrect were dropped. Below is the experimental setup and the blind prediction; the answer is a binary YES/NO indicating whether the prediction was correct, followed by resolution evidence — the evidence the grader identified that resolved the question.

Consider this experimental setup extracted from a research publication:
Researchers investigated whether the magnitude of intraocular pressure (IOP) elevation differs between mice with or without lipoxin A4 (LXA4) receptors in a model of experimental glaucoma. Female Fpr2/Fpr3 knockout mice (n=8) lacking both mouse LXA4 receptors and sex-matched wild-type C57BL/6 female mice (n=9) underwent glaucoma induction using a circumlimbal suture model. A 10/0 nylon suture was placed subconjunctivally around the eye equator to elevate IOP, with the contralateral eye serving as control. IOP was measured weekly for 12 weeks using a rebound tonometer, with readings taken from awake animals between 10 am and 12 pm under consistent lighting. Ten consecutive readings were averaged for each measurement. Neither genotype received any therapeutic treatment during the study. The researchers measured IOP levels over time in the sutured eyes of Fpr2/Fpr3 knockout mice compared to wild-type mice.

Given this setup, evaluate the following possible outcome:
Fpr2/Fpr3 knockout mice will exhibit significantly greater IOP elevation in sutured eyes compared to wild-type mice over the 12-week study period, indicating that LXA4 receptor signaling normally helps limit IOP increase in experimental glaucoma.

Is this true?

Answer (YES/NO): NO